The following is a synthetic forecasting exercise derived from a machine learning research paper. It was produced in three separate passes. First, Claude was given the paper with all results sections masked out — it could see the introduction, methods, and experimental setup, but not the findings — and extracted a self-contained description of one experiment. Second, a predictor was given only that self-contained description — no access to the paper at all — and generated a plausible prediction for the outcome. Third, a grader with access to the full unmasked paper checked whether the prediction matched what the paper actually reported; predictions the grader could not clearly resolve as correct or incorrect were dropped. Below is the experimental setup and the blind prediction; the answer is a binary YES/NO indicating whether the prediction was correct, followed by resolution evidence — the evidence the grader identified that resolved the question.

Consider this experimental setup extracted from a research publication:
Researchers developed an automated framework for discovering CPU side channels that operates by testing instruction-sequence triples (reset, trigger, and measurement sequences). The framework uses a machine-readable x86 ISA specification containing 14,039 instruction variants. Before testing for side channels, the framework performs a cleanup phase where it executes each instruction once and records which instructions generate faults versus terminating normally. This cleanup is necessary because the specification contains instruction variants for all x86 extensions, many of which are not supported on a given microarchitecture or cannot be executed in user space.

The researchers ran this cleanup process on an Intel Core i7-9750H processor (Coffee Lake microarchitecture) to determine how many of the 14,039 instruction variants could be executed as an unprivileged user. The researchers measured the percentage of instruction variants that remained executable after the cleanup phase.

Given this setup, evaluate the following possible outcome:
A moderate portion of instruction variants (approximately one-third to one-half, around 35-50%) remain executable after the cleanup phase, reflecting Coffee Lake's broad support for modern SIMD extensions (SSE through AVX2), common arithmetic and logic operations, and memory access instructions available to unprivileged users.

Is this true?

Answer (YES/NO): NO